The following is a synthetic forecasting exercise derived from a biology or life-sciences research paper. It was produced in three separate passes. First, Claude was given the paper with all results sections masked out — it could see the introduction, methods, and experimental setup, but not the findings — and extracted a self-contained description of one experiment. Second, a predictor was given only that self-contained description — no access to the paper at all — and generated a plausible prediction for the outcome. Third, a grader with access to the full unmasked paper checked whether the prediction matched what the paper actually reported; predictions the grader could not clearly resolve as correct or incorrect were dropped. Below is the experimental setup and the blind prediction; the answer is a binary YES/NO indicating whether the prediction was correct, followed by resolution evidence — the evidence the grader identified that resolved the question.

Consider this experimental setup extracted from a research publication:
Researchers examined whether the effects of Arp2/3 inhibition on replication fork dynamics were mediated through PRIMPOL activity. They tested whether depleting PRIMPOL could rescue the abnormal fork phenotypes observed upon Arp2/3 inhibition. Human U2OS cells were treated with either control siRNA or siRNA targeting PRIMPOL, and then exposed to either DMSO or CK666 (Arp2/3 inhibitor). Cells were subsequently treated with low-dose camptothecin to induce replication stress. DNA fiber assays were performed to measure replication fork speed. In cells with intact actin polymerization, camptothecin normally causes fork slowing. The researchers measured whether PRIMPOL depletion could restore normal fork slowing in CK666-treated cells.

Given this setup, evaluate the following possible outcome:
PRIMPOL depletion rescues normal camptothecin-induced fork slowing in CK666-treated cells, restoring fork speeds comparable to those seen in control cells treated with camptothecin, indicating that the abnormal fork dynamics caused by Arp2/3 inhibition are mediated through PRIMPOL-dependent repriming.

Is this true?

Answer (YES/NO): YES